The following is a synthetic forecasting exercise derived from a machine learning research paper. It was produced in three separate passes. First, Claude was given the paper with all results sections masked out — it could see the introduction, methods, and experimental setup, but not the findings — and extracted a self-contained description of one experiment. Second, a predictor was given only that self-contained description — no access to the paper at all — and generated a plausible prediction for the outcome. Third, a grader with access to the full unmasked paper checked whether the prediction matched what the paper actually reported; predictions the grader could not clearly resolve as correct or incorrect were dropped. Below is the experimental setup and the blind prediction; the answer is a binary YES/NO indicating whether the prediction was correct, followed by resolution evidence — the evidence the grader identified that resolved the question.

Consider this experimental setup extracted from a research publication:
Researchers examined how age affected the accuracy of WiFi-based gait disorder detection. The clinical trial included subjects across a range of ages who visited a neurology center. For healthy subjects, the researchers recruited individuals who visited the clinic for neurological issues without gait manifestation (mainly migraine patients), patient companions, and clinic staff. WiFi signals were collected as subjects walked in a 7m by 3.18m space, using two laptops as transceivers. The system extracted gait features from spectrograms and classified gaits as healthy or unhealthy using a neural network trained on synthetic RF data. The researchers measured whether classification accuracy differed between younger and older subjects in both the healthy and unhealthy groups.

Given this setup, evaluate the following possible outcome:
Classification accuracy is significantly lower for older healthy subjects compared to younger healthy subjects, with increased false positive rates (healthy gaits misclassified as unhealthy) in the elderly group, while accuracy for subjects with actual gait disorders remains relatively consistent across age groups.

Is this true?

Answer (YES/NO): NO